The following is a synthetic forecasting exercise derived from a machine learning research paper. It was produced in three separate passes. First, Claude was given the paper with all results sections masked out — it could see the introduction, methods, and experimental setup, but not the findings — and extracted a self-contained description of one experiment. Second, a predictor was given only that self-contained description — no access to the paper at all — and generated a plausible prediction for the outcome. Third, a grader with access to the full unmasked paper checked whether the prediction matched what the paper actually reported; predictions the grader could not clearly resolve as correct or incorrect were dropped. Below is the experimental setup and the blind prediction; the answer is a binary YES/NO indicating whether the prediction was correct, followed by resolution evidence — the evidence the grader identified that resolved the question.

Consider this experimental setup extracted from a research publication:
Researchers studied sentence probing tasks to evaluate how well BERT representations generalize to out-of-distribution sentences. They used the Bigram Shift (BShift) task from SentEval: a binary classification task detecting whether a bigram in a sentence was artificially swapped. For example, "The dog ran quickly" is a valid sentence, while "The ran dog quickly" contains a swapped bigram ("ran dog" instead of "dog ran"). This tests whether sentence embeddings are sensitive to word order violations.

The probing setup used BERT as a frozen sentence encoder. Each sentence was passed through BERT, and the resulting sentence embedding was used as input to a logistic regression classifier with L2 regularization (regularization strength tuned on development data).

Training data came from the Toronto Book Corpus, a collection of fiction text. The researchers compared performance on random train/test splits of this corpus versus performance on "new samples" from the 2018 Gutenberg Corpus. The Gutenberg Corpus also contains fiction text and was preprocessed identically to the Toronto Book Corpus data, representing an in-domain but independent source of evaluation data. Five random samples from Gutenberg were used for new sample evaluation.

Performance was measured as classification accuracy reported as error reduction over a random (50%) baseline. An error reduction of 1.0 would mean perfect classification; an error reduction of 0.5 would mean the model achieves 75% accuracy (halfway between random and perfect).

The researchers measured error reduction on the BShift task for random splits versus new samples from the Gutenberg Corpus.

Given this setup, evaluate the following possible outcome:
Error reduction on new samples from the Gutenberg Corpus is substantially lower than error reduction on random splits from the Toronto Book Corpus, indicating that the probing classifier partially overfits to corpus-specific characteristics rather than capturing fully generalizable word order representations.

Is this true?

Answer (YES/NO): YES